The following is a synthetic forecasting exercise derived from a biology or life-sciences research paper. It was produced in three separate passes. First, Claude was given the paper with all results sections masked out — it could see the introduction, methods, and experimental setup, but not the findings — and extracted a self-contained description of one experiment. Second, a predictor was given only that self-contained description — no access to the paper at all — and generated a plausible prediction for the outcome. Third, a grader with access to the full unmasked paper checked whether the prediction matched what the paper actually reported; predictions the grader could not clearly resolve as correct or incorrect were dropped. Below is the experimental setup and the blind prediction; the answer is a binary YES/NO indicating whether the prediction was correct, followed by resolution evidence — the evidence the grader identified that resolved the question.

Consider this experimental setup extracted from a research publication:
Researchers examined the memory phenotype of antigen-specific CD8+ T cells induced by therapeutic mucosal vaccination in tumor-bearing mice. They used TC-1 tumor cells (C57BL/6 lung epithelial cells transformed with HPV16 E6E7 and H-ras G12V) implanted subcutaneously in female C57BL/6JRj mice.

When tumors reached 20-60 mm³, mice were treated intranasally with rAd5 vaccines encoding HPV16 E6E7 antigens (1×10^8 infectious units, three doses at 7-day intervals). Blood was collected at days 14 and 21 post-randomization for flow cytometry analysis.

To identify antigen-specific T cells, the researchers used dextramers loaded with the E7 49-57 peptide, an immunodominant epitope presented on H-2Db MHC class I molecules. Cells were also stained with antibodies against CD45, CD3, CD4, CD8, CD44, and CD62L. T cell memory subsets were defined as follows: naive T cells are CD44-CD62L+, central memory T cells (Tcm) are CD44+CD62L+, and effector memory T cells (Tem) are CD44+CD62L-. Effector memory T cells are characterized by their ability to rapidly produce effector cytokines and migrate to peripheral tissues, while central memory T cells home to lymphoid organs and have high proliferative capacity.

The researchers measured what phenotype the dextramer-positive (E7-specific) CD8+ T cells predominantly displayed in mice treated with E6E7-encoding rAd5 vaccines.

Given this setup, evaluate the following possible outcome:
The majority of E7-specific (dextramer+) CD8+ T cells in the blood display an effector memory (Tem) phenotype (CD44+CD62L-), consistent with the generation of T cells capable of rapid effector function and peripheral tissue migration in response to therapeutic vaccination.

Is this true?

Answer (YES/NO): YES